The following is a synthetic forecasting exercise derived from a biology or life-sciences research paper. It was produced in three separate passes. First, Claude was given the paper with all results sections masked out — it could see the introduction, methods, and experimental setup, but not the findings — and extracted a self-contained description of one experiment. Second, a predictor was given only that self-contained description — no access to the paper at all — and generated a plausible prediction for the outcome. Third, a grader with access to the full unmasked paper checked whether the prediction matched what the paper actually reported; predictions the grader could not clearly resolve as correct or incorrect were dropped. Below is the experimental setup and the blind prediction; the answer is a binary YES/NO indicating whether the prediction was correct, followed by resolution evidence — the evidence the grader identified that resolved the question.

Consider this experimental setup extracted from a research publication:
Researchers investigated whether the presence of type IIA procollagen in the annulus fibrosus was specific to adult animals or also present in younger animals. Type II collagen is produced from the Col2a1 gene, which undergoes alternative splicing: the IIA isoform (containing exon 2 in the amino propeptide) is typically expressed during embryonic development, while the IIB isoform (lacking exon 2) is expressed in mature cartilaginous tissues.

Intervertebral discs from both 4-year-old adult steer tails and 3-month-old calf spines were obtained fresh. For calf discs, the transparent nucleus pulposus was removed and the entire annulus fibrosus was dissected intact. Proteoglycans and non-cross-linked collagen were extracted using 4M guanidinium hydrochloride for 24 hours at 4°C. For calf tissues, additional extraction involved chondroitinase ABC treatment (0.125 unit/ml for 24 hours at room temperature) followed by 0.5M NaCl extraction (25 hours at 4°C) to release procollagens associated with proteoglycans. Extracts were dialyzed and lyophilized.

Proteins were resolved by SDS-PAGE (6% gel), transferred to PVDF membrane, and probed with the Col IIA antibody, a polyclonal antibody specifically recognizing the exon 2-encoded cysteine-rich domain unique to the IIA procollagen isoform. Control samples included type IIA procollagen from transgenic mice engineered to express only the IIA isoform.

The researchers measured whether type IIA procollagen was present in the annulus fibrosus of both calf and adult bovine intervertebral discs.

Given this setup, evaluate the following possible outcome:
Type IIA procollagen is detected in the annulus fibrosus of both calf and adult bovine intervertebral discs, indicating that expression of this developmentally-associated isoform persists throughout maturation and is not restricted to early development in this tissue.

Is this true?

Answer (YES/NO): YES